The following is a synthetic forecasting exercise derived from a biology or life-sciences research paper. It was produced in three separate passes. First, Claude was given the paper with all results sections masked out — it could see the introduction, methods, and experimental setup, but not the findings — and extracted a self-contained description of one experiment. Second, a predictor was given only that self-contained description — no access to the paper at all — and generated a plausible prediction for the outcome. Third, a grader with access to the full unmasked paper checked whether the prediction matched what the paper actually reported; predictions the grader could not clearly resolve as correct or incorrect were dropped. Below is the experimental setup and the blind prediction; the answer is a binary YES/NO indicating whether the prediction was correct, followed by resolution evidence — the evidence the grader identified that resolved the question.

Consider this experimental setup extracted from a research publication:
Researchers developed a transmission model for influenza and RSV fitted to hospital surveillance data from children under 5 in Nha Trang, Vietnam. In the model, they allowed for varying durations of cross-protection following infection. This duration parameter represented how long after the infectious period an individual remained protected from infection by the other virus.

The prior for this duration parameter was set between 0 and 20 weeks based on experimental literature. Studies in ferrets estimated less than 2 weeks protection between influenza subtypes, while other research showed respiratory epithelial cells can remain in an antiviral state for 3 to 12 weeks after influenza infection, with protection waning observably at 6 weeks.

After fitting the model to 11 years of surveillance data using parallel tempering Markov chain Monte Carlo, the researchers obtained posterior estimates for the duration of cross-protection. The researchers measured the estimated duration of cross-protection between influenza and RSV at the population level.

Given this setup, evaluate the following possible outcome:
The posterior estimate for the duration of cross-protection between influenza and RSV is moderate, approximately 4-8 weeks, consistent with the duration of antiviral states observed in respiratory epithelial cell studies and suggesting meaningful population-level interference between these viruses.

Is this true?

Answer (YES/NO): NO